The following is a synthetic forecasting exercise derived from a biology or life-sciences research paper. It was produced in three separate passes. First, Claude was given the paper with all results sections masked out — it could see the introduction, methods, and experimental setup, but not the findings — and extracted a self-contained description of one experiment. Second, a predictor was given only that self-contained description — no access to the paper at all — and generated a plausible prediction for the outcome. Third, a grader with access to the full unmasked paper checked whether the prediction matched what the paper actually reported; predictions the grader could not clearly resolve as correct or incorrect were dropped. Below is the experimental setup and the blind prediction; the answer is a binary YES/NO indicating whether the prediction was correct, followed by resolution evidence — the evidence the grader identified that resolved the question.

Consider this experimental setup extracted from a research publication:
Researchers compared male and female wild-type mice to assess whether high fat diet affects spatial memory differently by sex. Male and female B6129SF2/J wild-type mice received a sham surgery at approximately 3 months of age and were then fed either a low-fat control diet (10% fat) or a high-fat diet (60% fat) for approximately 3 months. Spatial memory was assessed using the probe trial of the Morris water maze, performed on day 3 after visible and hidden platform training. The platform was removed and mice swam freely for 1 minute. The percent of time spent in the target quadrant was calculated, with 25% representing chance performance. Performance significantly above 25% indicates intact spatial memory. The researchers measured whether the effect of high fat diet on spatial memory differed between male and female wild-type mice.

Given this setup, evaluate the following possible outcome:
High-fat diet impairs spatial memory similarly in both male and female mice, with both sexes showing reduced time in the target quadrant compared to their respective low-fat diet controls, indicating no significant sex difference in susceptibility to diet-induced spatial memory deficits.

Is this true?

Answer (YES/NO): NO